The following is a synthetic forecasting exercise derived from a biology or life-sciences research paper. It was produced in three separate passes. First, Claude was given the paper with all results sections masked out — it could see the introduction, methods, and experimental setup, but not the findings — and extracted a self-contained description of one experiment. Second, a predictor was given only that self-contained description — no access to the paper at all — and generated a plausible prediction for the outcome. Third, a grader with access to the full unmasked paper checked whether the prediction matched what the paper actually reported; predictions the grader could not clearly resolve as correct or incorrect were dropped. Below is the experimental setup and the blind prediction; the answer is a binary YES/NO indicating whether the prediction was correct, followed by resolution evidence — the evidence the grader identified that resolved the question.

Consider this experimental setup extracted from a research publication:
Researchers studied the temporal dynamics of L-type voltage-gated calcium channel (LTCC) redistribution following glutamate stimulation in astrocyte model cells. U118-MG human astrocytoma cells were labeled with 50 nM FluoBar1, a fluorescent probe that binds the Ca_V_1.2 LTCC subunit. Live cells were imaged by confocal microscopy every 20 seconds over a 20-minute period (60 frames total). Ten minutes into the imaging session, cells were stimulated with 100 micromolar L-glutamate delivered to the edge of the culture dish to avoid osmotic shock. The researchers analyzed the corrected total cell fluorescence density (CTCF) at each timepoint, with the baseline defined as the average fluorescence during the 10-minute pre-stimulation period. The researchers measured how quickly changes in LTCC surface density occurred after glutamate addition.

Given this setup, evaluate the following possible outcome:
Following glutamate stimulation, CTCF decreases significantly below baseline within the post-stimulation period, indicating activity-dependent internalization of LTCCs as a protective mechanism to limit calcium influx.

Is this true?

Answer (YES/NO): NO